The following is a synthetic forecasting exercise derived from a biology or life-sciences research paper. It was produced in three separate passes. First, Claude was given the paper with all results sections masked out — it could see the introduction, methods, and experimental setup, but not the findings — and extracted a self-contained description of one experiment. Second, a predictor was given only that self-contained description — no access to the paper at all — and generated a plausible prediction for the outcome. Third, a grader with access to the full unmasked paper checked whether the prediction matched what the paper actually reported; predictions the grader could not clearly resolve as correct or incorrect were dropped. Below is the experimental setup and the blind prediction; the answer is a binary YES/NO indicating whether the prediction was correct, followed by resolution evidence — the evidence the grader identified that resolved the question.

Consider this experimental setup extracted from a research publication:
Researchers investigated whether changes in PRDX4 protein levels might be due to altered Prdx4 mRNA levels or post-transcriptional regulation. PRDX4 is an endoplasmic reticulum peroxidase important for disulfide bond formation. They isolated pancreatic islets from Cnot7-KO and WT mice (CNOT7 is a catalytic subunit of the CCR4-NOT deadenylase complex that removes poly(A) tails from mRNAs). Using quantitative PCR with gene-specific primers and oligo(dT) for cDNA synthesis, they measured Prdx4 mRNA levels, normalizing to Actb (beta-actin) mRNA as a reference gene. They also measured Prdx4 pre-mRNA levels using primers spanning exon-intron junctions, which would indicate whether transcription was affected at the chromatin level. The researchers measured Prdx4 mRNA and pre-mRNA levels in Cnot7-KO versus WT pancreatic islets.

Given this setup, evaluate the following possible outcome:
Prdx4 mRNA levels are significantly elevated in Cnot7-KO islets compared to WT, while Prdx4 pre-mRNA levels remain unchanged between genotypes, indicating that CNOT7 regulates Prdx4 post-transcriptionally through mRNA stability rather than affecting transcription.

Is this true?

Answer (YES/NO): NO